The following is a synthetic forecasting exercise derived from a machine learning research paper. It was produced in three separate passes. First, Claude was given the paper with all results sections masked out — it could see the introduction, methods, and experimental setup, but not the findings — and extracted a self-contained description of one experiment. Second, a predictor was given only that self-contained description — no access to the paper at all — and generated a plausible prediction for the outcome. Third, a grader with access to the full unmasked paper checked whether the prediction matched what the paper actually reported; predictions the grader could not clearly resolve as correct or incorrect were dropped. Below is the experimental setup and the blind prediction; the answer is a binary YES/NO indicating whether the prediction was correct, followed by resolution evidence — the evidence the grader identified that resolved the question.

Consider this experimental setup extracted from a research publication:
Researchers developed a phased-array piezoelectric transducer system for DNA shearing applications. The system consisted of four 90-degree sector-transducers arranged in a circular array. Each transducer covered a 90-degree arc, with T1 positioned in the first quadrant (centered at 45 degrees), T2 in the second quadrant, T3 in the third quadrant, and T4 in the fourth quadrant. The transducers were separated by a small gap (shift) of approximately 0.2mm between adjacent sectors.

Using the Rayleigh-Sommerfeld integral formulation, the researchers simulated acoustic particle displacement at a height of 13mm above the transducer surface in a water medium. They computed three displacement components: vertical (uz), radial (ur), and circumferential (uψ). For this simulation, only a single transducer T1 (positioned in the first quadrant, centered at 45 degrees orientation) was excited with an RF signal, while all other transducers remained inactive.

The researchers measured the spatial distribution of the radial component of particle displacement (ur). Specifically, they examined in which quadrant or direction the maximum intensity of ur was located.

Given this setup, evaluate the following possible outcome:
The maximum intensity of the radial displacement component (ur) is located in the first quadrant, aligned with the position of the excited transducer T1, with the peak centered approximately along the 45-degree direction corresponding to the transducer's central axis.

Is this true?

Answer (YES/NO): NO